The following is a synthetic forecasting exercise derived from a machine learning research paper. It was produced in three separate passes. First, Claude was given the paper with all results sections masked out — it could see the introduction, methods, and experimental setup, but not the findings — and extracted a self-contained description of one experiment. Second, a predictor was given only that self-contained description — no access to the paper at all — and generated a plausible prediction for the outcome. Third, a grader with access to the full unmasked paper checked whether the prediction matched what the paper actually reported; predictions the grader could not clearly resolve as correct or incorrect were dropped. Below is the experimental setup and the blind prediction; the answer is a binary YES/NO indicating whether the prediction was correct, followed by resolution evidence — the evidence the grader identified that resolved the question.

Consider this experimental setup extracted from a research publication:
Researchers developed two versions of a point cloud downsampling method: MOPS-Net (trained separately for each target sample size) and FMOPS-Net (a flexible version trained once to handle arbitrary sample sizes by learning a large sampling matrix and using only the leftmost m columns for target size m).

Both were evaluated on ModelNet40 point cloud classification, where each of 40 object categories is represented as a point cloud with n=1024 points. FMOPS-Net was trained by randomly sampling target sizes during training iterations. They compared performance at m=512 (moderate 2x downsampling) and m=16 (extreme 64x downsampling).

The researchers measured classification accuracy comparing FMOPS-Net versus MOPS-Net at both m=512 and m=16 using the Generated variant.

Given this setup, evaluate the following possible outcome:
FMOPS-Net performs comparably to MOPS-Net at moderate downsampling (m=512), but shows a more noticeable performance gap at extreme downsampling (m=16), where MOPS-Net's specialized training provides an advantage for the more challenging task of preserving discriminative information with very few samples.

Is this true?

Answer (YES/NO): YES